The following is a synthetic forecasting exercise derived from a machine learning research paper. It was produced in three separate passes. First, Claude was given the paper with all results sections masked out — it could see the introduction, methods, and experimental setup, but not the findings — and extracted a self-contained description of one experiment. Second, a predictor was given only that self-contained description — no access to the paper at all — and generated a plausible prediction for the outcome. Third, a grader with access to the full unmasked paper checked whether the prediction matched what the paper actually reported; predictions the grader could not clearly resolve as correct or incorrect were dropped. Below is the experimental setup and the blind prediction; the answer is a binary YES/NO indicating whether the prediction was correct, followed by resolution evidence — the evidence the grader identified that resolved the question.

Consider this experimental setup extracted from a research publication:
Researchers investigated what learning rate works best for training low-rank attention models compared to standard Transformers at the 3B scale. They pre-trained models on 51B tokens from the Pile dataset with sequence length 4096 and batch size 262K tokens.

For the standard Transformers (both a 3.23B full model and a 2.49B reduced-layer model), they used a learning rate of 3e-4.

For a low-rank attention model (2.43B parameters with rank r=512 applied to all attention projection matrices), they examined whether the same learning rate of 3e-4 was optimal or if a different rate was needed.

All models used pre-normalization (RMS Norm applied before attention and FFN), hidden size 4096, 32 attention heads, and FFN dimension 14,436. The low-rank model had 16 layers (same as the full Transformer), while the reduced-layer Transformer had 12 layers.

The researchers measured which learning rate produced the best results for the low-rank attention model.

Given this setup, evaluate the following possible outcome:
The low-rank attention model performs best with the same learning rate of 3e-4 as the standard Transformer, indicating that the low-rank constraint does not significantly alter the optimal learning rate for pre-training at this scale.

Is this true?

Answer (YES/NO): NO